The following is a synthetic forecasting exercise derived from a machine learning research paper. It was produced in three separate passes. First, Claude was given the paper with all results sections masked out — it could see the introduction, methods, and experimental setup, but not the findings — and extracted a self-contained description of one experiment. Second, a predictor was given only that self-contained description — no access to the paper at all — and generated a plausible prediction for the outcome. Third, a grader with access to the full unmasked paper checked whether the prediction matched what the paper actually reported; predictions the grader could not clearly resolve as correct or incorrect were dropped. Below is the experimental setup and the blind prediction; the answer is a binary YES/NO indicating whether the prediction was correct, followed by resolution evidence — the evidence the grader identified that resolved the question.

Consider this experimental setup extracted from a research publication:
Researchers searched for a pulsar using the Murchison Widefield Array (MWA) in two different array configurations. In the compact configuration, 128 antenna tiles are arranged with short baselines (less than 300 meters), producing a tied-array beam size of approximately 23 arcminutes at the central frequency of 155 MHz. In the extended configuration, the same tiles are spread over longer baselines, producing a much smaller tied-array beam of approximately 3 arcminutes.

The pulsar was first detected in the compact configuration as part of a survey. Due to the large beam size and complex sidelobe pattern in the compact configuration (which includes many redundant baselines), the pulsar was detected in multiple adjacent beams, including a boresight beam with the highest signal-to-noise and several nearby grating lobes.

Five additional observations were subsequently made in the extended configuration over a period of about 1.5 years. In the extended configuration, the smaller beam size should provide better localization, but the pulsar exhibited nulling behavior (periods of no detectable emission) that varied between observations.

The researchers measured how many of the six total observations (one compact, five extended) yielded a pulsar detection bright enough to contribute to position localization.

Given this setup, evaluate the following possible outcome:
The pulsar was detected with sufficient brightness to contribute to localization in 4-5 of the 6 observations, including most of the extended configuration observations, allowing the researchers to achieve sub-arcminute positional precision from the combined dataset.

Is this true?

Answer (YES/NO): NO